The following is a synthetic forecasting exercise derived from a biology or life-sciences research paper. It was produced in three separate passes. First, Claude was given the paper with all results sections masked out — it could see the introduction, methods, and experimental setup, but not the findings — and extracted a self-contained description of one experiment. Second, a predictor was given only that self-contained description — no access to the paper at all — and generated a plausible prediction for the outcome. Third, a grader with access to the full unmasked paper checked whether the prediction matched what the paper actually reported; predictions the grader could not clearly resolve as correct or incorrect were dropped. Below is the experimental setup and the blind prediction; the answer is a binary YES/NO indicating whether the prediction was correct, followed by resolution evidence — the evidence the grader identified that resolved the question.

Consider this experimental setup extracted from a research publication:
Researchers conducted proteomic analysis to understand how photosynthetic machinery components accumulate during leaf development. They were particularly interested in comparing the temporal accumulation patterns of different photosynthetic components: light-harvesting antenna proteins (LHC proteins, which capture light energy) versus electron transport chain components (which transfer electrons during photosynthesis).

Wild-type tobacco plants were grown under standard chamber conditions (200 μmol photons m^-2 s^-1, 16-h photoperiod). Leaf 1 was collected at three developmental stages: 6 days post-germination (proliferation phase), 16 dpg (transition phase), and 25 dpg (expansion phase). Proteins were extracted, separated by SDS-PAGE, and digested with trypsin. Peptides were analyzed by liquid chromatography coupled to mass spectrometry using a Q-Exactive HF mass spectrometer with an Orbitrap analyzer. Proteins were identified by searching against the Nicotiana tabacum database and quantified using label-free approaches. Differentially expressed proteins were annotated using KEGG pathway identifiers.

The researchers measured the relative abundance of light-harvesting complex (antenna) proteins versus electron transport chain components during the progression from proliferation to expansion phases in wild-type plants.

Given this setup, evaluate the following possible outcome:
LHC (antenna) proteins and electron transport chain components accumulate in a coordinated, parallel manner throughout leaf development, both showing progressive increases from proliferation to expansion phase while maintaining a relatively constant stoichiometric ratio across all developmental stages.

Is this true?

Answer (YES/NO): NO